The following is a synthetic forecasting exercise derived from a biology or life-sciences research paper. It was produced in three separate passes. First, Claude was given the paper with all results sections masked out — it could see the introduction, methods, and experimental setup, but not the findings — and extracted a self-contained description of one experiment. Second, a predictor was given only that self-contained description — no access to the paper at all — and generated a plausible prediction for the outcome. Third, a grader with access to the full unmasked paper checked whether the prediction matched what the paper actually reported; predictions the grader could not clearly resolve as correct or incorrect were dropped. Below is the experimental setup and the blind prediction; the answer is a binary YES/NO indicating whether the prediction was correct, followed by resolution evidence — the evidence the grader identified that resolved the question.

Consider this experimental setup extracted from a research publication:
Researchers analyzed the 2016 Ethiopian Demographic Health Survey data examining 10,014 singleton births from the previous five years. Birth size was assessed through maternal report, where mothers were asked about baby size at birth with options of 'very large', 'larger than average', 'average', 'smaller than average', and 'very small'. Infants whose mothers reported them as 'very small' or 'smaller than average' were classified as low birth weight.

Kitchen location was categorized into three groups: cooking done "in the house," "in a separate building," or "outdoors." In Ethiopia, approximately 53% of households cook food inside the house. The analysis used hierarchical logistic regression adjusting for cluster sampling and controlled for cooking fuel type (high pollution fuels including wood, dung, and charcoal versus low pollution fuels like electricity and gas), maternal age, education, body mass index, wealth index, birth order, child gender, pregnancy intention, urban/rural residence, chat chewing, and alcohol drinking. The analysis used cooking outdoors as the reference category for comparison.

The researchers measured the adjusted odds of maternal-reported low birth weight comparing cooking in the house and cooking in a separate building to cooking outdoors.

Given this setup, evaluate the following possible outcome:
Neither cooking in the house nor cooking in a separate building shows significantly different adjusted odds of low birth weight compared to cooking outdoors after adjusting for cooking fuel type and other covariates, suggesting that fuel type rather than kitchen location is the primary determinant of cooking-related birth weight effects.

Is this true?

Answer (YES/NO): NO